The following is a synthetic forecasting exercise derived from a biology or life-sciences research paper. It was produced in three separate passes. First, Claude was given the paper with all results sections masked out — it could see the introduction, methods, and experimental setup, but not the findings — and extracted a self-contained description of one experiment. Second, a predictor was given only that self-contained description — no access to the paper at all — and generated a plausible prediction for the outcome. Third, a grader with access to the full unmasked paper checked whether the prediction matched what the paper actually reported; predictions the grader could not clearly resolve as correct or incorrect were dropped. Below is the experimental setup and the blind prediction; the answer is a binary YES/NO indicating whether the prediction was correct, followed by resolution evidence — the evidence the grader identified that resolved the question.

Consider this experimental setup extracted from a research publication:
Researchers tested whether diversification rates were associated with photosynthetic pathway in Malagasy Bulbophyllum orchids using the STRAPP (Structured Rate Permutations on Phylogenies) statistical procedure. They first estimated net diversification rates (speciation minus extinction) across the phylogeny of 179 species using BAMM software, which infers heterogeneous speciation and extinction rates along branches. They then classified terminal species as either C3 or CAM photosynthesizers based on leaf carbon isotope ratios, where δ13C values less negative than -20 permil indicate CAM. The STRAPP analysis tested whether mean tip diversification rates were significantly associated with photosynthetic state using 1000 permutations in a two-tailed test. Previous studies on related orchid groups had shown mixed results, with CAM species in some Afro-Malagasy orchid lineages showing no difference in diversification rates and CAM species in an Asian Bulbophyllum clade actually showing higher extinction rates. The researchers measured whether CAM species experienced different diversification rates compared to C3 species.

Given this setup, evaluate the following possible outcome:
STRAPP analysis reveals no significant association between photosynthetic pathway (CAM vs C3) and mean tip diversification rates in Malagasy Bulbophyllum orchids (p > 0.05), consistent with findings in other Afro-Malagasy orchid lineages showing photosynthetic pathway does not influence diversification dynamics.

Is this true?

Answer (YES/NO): YES